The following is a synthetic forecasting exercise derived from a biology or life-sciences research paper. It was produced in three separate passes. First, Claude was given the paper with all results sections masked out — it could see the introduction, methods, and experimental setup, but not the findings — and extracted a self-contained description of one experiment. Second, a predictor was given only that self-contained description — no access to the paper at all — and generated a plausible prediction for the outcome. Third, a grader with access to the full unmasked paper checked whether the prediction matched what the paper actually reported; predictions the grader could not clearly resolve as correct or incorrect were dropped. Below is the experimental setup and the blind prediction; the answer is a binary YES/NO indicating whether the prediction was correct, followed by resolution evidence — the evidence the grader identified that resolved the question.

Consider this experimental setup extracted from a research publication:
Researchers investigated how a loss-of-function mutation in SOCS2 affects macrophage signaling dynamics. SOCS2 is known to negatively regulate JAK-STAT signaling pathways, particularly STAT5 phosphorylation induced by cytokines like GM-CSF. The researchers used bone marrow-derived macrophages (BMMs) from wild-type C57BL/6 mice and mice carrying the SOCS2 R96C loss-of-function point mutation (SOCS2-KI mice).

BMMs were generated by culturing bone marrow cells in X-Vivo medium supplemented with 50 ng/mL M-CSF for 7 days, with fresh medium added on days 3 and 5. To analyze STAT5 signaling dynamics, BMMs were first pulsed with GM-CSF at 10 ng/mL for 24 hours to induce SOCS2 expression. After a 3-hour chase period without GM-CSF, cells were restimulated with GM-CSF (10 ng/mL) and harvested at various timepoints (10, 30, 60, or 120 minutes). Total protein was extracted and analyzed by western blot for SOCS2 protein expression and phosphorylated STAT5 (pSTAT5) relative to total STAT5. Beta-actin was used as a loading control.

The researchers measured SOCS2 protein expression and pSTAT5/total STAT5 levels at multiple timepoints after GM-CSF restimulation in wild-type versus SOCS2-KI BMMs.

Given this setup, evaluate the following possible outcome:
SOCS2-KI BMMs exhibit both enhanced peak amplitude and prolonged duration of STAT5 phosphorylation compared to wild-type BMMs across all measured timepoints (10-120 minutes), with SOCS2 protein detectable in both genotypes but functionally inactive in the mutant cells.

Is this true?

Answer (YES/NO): NO